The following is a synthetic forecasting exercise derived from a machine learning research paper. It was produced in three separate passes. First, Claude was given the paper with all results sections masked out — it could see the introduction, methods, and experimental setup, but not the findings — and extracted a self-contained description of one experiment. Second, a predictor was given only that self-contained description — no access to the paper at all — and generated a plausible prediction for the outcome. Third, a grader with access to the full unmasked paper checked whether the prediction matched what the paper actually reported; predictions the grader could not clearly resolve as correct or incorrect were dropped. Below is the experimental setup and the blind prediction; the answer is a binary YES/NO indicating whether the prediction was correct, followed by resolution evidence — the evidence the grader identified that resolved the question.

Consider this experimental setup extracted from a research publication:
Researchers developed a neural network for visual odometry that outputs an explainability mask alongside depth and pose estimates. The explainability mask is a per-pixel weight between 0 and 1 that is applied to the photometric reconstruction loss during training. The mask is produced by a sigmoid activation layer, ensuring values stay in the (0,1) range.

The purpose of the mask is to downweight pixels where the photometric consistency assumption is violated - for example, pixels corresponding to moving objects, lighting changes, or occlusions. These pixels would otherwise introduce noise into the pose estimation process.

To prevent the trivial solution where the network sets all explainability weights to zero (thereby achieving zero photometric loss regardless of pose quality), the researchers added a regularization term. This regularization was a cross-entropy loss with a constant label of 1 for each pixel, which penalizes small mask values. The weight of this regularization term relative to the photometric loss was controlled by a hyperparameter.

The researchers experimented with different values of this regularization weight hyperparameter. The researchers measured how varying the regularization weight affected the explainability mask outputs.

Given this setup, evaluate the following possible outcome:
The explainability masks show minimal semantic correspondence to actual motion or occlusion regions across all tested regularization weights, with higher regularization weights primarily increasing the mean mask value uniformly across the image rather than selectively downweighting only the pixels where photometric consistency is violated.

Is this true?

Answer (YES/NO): NO